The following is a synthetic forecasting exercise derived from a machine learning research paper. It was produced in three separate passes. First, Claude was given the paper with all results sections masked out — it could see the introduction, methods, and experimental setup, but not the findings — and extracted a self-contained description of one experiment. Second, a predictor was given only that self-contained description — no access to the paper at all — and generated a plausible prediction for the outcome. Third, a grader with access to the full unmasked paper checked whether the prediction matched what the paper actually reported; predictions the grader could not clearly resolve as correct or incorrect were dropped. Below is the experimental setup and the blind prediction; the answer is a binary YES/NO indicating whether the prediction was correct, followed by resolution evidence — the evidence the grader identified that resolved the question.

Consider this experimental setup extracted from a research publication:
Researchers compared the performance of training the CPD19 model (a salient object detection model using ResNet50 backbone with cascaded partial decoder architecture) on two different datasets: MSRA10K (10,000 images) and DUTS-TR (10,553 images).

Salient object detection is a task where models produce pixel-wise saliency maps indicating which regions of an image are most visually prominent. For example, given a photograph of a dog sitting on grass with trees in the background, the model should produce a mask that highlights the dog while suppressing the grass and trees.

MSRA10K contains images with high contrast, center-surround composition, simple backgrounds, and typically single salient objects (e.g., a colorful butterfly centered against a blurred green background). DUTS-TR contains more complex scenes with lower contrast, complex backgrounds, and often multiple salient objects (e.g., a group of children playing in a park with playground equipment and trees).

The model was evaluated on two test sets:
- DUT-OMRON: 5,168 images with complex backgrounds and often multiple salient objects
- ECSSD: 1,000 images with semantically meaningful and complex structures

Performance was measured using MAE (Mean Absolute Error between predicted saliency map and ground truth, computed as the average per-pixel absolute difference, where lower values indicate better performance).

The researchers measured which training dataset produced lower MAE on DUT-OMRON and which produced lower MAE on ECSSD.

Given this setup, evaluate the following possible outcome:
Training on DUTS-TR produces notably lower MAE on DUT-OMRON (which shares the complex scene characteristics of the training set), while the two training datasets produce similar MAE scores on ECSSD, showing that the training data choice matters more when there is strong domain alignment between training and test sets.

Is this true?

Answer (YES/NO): NO